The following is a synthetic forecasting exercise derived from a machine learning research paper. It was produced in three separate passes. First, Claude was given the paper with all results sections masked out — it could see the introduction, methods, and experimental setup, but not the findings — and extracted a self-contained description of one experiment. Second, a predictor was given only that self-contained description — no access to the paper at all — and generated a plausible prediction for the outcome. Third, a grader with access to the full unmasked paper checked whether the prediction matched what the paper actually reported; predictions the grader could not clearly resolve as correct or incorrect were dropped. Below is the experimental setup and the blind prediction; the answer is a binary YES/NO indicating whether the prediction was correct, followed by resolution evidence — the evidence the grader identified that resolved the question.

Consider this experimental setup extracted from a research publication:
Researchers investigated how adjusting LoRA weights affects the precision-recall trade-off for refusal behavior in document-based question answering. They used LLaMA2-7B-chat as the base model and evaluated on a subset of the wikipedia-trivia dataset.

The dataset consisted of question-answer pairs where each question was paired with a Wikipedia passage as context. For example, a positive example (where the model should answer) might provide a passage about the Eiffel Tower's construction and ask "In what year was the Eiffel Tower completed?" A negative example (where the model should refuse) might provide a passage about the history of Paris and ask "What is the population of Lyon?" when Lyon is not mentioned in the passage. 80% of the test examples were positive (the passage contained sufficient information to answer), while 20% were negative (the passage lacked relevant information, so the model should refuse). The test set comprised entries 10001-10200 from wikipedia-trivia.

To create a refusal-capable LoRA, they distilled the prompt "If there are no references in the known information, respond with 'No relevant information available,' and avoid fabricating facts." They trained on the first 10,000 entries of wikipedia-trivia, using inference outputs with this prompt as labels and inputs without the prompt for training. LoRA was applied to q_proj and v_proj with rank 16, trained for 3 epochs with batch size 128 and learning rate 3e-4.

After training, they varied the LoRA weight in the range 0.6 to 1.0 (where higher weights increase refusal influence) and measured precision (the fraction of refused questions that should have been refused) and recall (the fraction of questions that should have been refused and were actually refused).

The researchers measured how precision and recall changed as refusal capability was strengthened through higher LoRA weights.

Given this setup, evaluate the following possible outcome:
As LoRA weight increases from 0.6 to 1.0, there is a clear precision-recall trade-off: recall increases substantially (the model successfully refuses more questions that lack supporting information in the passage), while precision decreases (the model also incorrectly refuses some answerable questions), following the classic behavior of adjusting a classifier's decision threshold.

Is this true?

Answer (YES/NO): YES